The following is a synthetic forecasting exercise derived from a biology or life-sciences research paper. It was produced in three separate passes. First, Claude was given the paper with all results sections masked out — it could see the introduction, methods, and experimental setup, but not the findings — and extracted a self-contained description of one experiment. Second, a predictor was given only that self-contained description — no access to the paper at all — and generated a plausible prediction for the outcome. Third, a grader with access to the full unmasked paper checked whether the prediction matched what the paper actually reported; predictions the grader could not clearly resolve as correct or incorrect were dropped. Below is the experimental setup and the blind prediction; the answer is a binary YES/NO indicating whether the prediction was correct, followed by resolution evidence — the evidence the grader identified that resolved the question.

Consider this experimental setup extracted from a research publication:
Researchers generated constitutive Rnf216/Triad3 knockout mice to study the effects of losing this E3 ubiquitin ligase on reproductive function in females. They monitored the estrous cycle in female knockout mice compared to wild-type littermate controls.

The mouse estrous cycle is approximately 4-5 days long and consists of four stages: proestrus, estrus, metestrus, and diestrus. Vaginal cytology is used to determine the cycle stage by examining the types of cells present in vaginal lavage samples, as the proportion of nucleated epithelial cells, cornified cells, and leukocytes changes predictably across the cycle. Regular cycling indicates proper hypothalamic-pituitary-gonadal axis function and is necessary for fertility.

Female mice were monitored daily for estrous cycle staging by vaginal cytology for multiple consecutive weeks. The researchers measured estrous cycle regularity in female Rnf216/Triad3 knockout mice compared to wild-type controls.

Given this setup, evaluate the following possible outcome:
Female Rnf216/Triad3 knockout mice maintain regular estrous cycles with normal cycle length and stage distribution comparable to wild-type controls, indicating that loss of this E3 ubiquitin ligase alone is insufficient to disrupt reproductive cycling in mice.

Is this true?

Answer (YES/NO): NO